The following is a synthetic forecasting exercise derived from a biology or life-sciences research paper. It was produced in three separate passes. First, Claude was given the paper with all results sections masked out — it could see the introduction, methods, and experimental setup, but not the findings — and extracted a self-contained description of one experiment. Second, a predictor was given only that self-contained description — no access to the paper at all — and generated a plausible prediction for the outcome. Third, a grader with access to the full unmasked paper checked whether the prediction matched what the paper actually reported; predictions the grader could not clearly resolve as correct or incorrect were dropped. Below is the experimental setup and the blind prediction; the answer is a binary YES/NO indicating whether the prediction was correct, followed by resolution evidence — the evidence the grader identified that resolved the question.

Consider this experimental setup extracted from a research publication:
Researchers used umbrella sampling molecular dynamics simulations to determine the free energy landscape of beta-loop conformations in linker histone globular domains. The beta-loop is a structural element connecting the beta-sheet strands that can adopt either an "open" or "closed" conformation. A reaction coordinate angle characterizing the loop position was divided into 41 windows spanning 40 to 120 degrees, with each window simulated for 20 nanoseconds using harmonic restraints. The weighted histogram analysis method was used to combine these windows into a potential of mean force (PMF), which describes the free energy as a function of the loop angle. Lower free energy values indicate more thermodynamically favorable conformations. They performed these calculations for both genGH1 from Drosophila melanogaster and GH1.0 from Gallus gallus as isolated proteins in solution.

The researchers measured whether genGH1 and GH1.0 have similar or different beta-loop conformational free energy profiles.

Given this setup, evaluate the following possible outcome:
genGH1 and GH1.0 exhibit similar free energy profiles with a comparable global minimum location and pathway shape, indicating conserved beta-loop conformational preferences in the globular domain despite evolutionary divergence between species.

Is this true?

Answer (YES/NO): NO